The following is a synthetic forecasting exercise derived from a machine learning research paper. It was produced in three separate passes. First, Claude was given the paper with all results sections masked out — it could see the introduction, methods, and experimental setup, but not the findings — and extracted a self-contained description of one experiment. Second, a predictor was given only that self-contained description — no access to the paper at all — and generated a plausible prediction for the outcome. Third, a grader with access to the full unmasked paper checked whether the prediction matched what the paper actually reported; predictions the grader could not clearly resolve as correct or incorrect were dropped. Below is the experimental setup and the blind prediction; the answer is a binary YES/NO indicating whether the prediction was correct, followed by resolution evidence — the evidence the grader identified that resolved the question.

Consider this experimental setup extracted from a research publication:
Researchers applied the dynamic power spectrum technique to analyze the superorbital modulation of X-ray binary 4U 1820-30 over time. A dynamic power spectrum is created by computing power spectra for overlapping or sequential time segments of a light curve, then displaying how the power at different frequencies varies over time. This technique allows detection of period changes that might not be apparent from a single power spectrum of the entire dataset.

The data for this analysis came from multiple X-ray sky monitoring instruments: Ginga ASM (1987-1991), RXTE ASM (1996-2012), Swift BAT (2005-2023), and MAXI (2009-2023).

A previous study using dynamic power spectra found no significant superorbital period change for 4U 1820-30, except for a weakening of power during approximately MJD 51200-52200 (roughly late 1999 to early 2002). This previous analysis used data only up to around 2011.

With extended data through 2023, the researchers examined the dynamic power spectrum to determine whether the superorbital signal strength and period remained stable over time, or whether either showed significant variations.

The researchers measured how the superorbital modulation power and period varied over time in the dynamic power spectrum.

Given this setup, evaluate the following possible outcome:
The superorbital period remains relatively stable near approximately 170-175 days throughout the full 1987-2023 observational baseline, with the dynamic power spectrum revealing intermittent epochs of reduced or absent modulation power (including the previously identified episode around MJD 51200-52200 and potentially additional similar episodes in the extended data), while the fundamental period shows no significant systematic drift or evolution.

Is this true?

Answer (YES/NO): NO